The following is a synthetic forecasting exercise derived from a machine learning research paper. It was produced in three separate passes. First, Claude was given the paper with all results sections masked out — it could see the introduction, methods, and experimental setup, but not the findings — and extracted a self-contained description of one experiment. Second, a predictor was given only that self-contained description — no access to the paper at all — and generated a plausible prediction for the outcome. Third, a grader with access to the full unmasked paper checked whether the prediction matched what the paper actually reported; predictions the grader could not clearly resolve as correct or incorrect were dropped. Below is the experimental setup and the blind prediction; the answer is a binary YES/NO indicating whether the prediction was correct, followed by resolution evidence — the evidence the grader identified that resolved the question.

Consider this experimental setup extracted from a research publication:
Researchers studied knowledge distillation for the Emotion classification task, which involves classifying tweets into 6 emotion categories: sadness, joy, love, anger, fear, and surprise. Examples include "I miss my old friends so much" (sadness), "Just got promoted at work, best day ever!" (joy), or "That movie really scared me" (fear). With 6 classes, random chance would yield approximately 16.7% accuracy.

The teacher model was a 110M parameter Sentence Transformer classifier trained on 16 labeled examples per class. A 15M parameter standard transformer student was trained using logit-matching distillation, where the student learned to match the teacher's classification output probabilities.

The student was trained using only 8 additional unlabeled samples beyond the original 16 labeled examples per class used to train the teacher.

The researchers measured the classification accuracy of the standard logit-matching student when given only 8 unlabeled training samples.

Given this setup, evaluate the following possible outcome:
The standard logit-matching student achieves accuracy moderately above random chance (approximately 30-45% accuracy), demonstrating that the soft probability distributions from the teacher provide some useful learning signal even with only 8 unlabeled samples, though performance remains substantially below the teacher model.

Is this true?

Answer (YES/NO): NO